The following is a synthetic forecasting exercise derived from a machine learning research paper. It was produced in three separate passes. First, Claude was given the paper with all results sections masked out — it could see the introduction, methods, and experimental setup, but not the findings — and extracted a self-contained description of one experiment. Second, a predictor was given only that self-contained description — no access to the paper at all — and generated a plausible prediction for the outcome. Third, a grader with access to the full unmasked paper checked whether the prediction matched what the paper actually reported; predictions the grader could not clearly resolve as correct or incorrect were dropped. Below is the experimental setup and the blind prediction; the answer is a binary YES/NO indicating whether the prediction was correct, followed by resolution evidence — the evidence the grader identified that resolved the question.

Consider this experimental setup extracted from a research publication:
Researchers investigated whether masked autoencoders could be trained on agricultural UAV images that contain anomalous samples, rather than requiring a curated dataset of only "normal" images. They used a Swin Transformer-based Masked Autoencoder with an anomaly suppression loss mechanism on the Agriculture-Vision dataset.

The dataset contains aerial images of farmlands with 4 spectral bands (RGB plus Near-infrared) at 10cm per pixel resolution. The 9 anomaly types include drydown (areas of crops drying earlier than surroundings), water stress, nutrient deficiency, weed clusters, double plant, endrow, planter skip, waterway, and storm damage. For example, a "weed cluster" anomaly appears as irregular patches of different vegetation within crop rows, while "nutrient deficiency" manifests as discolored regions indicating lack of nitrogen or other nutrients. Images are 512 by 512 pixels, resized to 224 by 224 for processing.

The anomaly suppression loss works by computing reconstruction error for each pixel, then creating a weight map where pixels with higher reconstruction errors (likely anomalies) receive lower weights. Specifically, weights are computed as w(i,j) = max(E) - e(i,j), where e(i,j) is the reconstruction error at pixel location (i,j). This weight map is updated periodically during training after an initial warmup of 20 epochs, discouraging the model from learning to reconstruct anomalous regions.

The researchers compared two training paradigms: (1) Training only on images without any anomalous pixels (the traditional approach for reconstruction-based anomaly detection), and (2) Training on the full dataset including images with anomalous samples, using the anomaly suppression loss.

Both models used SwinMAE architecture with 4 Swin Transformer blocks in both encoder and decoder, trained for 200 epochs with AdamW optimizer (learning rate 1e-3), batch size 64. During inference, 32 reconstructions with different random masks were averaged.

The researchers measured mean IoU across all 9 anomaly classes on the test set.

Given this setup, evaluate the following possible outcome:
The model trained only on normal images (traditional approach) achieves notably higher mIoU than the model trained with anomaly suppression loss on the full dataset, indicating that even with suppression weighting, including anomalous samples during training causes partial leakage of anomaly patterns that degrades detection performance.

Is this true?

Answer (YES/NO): NO